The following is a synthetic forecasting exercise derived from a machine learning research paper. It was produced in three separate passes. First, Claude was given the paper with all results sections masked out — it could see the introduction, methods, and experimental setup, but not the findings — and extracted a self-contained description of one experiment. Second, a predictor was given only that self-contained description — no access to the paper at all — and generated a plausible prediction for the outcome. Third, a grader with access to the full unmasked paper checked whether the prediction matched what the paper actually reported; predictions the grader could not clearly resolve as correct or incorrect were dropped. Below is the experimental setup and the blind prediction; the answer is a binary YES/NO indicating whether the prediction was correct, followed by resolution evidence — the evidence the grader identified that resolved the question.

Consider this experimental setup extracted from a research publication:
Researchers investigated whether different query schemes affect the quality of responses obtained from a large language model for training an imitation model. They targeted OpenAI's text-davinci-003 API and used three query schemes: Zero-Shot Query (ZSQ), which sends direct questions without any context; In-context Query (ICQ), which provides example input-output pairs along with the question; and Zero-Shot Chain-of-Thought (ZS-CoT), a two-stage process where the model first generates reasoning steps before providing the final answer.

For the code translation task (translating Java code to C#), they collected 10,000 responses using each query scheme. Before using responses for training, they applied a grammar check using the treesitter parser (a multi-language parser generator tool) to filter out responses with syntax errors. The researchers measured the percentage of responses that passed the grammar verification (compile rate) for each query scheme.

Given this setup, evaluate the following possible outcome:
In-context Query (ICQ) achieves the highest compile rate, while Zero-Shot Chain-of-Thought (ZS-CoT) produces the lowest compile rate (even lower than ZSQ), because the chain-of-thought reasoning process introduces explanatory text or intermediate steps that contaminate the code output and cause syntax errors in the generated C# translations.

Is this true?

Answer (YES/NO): NO